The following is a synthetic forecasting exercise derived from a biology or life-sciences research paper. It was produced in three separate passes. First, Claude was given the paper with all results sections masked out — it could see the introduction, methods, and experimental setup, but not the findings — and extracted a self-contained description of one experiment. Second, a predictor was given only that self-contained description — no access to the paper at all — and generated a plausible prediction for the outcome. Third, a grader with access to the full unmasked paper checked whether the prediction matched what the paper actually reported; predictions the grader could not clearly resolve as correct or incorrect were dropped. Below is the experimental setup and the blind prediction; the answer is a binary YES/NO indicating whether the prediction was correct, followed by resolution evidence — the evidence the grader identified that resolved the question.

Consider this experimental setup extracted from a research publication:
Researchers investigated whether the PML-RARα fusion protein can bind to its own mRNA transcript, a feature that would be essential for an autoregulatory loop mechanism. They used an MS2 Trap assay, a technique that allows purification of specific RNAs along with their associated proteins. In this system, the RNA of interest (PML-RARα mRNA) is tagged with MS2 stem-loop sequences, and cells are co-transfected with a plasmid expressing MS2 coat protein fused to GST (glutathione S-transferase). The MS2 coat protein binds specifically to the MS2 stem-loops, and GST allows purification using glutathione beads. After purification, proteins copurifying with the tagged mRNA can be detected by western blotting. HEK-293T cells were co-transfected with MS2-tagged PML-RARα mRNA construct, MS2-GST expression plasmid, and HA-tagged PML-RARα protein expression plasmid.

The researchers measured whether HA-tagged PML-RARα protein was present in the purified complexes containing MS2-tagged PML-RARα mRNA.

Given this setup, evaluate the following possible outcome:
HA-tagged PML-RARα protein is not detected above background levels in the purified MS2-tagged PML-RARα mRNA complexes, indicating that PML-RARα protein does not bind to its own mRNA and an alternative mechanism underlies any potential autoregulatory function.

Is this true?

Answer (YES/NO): NO